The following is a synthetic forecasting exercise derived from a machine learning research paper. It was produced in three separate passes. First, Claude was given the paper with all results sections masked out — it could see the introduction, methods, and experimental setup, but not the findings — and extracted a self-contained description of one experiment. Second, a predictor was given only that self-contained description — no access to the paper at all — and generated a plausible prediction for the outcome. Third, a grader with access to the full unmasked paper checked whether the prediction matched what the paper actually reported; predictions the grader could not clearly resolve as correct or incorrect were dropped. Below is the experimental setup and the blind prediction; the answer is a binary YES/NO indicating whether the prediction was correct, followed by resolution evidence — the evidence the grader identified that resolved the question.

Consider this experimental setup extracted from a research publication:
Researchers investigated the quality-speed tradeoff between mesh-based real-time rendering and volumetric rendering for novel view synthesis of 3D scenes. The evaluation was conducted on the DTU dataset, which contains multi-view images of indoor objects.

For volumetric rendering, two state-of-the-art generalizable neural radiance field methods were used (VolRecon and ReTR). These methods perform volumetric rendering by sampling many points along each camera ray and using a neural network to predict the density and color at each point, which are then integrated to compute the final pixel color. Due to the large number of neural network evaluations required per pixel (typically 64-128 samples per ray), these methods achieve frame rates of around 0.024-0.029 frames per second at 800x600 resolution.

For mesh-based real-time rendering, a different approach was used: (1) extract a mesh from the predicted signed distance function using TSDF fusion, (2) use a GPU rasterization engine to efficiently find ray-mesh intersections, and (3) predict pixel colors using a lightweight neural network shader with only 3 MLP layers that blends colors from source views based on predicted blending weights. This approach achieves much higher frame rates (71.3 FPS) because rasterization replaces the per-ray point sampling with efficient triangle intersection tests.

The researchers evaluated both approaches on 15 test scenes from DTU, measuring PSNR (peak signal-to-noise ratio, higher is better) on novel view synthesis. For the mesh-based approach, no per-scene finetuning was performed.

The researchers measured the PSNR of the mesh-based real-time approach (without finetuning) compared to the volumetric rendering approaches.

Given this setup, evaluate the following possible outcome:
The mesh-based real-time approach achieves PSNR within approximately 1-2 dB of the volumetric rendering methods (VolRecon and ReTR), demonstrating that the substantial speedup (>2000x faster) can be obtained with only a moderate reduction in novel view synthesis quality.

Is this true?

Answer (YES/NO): NO